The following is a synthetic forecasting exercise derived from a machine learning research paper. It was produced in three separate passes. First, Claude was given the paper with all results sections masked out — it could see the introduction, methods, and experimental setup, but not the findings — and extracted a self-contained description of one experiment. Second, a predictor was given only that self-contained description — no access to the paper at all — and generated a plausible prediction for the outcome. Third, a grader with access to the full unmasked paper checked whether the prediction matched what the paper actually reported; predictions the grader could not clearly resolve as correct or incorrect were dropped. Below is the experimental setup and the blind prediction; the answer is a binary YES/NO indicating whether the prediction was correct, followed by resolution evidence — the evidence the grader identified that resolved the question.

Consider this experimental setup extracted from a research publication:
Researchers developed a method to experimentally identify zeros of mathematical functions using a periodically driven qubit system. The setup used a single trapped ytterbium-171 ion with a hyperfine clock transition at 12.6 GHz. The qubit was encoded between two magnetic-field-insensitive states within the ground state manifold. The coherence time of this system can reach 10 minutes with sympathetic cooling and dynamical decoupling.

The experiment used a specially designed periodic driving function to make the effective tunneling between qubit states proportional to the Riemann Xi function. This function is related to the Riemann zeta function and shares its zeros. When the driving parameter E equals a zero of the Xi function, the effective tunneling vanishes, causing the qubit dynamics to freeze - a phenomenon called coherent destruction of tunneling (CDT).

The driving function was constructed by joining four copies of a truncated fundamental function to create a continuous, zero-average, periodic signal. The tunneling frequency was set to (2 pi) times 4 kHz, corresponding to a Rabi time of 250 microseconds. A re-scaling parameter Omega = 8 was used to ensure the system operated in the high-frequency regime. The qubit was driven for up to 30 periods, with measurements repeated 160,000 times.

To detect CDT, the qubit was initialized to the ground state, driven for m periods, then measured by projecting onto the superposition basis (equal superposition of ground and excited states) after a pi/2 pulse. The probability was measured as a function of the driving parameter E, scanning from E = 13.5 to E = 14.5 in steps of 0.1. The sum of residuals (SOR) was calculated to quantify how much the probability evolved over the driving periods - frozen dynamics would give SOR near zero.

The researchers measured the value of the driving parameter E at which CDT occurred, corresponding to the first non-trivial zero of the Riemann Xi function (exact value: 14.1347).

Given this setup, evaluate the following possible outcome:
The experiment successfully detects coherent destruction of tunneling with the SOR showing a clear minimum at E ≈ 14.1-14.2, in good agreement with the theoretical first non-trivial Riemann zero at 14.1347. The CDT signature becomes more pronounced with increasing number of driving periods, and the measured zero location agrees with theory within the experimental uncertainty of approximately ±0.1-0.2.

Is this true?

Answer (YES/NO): NO